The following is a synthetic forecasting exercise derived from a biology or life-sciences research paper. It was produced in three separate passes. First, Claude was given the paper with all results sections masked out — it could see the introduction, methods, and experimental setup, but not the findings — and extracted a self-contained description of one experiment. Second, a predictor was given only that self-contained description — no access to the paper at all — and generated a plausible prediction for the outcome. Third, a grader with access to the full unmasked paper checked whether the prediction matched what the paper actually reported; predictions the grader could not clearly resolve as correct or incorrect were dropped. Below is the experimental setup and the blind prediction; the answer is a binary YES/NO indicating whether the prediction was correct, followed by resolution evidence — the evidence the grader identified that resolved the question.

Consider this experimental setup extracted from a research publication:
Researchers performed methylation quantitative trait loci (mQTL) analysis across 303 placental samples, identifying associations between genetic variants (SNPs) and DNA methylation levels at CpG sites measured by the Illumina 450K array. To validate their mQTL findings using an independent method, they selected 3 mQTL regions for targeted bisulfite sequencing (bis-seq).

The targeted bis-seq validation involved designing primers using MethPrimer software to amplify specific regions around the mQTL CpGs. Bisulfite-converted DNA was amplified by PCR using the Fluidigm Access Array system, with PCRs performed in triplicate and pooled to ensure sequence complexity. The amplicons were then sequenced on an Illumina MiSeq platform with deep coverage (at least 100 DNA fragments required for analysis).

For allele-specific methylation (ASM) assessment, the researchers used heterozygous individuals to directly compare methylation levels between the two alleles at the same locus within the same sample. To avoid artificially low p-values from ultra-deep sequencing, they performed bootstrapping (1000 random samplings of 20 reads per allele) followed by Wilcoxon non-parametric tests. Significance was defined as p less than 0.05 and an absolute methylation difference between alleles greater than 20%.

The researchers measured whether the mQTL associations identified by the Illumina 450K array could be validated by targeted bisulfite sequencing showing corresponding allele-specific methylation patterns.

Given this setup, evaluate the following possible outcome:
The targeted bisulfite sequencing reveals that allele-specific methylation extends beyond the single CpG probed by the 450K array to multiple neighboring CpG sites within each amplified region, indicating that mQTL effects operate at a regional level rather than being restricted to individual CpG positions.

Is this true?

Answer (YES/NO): YES